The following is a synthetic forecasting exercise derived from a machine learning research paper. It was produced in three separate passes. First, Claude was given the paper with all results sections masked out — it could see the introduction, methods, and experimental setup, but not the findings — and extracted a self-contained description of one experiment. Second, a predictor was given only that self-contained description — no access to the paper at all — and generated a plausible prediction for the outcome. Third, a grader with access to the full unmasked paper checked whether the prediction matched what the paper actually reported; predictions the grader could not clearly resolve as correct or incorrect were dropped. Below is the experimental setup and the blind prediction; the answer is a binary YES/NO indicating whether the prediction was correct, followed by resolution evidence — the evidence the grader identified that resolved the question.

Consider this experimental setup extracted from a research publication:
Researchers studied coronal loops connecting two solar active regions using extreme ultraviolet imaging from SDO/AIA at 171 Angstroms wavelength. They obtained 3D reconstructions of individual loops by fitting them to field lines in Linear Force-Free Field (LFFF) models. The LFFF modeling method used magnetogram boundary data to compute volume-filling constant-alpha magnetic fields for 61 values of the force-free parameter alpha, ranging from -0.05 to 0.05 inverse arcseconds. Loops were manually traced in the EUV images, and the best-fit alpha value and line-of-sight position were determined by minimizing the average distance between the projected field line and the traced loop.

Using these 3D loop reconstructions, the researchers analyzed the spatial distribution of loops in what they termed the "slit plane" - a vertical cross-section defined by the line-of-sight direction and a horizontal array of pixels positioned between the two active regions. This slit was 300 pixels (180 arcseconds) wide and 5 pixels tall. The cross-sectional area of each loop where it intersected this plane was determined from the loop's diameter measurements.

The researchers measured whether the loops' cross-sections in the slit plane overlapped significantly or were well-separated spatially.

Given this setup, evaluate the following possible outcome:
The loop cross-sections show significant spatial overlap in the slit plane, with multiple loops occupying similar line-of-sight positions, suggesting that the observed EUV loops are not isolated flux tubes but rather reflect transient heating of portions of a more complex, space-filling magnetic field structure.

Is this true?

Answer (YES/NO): NO